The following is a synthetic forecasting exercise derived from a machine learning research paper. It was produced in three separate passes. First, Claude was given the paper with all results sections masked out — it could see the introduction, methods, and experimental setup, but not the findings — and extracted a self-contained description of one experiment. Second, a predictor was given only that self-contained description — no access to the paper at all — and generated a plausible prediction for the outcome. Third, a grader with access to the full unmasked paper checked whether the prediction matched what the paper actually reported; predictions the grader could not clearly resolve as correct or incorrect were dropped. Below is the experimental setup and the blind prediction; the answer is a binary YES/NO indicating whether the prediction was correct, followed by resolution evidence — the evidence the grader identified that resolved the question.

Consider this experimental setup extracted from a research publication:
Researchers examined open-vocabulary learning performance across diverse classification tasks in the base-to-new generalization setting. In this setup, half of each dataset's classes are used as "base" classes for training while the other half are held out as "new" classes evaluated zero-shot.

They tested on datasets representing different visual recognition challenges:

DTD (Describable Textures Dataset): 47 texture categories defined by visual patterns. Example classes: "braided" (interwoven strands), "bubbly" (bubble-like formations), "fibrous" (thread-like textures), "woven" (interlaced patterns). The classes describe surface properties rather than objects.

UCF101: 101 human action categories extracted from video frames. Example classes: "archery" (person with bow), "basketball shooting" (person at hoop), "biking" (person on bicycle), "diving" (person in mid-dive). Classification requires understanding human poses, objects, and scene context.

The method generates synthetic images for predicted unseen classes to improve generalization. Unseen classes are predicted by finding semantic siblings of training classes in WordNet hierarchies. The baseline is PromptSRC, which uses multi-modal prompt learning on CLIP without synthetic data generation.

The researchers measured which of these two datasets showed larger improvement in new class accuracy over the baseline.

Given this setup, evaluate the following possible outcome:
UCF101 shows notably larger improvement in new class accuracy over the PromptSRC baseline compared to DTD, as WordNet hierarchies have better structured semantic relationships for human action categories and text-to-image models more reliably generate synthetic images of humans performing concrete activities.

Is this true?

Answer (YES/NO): NO